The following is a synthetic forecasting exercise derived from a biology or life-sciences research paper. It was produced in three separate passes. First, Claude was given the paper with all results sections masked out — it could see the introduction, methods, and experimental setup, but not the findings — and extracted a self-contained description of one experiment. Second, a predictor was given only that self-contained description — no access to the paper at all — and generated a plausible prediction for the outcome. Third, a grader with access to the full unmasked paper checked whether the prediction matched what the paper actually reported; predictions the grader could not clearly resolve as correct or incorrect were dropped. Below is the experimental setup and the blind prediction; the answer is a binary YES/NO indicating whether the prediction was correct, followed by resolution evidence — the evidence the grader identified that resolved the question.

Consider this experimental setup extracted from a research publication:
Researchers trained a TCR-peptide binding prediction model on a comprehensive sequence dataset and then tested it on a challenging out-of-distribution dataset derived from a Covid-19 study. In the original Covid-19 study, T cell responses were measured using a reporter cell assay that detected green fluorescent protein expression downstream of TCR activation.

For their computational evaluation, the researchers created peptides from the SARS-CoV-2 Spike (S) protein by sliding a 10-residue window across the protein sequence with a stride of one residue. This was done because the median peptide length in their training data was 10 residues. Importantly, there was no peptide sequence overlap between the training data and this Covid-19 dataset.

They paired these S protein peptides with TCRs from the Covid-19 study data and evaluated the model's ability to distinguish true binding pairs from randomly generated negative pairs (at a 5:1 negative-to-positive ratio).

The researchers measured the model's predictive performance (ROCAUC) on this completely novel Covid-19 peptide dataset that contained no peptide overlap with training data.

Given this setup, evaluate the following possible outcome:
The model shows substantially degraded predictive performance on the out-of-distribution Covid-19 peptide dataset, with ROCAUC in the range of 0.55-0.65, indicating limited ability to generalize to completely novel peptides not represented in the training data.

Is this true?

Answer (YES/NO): NO